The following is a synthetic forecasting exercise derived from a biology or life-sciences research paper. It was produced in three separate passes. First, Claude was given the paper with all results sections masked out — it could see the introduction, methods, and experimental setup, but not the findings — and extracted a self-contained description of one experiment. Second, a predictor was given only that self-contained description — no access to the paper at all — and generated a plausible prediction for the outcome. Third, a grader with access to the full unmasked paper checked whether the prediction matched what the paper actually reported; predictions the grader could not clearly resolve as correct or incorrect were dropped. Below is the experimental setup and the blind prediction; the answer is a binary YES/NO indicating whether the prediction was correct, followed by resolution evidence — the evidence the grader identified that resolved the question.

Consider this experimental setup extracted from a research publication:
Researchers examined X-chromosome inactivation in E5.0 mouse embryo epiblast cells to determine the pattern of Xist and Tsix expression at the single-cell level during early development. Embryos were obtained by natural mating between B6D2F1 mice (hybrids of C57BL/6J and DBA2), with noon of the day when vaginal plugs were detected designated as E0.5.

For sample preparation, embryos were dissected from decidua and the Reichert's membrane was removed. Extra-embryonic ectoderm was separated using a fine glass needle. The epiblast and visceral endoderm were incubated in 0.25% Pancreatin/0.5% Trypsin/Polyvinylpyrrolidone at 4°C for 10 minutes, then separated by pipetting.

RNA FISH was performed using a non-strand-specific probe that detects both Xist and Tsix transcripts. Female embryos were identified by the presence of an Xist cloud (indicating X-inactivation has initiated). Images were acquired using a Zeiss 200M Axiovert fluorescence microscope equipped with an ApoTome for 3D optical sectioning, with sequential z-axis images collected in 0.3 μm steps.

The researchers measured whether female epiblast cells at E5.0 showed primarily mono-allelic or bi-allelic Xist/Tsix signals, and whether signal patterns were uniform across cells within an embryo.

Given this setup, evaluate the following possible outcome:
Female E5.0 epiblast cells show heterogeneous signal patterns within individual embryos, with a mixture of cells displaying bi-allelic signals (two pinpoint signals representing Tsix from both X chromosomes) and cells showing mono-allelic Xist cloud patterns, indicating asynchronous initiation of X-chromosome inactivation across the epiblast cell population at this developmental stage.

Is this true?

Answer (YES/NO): NO